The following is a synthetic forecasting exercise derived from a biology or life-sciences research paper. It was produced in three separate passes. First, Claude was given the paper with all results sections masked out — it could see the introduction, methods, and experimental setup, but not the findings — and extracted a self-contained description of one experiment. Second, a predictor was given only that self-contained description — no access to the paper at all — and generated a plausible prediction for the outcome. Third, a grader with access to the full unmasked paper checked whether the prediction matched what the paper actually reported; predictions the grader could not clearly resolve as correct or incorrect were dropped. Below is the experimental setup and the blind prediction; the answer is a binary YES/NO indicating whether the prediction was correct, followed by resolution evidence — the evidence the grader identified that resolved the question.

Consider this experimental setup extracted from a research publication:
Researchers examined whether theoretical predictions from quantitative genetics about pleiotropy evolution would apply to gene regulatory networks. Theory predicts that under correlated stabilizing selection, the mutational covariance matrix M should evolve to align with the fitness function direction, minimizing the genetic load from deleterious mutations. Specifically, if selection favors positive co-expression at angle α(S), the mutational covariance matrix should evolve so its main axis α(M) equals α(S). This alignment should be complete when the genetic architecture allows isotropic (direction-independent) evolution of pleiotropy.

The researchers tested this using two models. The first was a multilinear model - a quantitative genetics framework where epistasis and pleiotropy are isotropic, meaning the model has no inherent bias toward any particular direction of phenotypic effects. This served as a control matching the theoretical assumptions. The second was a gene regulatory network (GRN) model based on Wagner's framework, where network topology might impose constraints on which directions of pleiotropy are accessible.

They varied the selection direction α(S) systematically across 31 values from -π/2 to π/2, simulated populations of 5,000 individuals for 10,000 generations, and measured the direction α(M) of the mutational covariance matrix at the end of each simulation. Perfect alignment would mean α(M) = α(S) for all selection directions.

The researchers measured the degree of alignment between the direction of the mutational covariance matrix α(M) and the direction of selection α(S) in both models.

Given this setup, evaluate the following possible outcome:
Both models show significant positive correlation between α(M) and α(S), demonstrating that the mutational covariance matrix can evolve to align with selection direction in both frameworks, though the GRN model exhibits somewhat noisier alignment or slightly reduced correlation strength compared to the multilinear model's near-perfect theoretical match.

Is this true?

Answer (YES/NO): NO